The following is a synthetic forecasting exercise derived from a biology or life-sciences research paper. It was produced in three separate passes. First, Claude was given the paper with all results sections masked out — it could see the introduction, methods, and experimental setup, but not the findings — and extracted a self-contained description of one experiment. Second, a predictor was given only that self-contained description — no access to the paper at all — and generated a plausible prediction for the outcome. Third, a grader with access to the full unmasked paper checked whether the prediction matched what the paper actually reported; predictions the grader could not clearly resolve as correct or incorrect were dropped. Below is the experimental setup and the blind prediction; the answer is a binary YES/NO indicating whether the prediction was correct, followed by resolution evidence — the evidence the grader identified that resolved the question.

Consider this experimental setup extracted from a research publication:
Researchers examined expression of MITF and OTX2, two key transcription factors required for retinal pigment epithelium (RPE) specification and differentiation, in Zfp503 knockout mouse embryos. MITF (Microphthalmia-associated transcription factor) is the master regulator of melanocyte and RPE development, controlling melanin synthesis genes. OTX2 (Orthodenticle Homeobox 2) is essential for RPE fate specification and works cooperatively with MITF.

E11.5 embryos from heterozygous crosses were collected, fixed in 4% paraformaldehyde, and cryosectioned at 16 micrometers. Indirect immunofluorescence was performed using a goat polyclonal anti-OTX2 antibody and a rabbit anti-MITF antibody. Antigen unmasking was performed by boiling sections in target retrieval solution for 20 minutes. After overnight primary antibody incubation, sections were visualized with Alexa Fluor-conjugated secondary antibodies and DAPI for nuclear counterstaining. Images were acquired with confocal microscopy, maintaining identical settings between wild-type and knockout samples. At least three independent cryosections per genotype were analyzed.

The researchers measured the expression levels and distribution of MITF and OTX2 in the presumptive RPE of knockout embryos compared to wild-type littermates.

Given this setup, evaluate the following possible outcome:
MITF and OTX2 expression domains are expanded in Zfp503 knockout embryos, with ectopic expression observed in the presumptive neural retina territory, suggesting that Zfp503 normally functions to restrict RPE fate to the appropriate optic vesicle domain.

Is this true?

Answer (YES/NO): NO